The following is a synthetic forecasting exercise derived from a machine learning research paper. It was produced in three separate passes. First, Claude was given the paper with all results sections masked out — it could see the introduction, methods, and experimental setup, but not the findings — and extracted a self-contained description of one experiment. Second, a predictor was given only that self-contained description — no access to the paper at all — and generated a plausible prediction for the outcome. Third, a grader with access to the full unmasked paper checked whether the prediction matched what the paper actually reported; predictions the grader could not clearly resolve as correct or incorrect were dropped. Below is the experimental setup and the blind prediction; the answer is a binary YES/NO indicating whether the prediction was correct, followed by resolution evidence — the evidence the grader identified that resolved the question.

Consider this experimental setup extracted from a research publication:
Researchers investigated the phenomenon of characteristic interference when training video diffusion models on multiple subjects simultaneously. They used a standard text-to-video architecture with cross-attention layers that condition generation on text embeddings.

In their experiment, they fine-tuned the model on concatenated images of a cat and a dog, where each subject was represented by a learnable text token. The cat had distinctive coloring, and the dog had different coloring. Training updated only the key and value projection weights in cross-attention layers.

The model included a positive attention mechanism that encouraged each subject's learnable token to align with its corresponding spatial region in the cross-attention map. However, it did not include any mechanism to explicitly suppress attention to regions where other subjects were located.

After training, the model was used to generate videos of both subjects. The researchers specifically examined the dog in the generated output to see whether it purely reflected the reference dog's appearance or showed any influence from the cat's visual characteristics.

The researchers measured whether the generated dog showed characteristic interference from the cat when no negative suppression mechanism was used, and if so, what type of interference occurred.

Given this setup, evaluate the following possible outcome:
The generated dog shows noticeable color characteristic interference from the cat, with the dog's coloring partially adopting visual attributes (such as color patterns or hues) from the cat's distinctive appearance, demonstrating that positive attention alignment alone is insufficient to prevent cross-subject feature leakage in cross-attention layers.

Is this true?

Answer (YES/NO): YES